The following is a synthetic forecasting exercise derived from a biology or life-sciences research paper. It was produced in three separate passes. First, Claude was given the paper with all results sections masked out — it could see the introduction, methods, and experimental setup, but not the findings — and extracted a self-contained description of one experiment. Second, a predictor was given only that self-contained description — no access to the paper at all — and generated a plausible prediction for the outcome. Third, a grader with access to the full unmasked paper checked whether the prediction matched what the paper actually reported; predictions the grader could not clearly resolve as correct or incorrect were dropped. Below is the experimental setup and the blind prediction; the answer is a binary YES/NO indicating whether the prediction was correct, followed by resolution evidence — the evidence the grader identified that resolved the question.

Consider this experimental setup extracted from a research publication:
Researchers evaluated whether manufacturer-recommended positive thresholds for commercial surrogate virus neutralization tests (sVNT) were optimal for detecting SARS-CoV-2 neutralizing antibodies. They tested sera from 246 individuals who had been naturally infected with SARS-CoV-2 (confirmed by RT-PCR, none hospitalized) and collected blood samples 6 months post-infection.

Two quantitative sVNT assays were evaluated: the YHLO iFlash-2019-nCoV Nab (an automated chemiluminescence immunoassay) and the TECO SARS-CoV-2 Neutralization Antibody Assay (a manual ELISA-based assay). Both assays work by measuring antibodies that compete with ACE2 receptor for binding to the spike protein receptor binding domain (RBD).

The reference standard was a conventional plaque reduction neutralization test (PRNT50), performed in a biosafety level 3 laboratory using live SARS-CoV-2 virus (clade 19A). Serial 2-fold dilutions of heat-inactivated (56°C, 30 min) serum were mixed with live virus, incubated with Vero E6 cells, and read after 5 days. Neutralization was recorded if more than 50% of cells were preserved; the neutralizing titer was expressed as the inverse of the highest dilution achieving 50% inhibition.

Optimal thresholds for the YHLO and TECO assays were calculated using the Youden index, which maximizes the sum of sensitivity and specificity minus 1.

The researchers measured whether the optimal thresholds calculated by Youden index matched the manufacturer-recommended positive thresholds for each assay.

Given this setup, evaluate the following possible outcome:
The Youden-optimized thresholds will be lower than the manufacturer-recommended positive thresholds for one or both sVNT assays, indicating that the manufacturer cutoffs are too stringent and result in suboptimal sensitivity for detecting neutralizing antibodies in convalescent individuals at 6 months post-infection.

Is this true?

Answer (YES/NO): NO